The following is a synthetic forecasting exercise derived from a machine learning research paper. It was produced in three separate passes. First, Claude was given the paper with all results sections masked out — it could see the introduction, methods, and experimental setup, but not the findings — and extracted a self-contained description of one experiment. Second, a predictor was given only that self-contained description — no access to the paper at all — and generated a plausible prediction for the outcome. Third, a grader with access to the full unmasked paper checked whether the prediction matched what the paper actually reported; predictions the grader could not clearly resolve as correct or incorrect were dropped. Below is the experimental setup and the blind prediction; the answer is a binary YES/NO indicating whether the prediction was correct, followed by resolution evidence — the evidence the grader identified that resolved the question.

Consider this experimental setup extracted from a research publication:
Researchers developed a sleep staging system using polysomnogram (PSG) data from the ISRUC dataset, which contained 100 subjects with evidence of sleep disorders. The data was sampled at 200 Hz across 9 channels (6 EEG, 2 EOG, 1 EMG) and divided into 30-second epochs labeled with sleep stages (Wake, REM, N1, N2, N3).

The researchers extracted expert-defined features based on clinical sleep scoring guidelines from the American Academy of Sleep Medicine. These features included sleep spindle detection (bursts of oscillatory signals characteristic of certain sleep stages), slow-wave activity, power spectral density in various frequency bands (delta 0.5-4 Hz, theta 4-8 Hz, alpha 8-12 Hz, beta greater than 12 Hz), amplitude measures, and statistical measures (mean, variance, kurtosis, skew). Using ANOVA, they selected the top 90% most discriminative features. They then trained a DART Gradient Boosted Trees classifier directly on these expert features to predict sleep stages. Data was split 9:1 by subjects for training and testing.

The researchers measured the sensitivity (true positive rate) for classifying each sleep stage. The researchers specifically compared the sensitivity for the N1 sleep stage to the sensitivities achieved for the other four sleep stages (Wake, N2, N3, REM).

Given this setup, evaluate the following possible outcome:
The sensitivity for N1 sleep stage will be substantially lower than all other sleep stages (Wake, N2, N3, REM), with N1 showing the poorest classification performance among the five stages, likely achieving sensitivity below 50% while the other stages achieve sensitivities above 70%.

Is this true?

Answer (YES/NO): YES